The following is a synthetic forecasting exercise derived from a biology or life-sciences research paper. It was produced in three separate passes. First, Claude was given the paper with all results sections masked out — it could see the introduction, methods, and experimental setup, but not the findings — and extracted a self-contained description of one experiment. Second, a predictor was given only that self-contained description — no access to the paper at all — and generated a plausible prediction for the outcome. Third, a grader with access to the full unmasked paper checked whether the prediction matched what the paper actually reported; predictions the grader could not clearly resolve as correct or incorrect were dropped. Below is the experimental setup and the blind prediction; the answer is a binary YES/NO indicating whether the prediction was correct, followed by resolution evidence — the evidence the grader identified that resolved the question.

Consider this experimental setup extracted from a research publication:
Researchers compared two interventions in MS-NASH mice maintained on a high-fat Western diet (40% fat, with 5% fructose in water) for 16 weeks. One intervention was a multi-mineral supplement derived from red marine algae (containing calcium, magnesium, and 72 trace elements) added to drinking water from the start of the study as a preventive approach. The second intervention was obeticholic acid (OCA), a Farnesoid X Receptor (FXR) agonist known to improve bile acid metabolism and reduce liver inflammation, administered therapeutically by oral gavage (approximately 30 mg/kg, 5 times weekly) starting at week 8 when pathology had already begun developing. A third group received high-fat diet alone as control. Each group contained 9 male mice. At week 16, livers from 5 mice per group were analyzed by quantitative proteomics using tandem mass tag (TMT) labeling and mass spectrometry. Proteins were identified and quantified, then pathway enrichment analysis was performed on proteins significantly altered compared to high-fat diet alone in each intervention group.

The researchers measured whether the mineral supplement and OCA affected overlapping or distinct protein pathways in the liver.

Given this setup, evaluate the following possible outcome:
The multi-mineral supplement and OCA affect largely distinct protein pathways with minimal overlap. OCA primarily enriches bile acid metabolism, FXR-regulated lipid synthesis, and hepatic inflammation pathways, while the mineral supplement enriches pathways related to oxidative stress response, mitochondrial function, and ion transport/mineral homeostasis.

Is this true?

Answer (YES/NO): NO